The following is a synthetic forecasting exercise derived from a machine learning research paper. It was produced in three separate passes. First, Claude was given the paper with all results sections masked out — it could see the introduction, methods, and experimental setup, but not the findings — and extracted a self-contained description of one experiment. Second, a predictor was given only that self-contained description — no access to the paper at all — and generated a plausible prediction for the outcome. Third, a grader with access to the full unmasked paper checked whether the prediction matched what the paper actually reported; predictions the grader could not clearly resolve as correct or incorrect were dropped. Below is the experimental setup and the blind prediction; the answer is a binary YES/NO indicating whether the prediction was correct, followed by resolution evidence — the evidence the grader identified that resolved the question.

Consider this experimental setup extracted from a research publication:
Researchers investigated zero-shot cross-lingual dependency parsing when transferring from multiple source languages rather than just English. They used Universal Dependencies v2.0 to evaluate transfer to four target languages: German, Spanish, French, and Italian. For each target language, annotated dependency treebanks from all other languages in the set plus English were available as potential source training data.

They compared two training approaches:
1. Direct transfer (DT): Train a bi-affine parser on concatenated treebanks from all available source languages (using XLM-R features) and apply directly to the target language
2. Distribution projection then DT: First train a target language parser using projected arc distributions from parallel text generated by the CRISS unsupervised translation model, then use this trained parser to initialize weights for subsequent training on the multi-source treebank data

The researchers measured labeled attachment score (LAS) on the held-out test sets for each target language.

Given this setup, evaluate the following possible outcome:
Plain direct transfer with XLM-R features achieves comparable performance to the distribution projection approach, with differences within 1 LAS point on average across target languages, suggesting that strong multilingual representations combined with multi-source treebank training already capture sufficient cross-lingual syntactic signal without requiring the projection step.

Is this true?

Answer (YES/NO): NO